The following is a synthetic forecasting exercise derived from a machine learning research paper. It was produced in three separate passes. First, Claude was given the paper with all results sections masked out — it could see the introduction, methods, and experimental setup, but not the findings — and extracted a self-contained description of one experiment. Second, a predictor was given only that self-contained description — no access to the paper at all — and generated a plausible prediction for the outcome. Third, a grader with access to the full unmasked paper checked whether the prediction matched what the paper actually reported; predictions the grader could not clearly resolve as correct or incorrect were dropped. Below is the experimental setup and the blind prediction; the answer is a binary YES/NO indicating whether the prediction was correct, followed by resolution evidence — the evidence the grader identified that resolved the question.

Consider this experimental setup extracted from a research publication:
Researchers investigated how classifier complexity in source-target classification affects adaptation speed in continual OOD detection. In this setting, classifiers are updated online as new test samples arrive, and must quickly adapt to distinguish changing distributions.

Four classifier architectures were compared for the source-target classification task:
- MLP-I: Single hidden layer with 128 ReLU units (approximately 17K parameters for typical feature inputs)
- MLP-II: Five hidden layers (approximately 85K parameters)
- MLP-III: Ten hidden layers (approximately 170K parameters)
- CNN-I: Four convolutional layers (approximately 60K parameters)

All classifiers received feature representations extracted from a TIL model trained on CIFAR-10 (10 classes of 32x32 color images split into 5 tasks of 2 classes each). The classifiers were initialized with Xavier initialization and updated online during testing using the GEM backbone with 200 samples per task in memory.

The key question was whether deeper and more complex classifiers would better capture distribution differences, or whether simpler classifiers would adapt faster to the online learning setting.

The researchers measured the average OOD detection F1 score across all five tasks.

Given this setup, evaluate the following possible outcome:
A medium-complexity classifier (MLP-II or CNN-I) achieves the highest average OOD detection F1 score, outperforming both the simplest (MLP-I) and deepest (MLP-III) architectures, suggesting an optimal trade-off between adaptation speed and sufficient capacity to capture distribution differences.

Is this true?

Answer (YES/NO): NO